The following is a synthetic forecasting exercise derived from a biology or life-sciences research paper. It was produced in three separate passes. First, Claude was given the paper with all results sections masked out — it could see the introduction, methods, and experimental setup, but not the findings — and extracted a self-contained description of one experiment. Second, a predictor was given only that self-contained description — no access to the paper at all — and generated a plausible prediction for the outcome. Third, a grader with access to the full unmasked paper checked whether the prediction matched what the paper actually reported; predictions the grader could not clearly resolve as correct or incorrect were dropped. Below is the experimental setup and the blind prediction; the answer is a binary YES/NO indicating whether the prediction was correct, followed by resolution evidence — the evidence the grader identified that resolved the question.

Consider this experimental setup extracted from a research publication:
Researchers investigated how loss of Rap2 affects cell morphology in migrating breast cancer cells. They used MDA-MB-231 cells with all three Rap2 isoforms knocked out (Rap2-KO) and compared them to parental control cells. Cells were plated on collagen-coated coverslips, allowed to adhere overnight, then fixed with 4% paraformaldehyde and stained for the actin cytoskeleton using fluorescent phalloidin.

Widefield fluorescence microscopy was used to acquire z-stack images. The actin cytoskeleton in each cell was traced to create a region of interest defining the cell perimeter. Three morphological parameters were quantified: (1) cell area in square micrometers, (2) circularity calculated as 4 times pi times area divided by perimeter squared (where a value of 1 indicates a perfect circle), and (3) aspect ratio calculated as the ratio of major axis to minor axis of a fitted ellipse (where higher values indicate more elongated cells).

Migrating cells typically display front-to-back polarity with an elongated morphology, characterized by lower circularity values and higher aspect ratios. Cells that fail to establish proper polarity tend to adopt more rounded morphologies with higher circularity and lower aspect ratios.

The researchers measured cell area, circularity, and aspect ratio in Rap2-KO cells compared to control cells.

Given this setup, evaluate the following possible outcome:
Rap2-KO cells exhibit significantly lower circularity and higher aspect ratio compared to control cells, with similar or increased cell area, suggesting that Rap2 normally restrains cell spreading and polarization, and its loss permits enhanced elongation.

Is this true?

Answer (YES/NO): NO